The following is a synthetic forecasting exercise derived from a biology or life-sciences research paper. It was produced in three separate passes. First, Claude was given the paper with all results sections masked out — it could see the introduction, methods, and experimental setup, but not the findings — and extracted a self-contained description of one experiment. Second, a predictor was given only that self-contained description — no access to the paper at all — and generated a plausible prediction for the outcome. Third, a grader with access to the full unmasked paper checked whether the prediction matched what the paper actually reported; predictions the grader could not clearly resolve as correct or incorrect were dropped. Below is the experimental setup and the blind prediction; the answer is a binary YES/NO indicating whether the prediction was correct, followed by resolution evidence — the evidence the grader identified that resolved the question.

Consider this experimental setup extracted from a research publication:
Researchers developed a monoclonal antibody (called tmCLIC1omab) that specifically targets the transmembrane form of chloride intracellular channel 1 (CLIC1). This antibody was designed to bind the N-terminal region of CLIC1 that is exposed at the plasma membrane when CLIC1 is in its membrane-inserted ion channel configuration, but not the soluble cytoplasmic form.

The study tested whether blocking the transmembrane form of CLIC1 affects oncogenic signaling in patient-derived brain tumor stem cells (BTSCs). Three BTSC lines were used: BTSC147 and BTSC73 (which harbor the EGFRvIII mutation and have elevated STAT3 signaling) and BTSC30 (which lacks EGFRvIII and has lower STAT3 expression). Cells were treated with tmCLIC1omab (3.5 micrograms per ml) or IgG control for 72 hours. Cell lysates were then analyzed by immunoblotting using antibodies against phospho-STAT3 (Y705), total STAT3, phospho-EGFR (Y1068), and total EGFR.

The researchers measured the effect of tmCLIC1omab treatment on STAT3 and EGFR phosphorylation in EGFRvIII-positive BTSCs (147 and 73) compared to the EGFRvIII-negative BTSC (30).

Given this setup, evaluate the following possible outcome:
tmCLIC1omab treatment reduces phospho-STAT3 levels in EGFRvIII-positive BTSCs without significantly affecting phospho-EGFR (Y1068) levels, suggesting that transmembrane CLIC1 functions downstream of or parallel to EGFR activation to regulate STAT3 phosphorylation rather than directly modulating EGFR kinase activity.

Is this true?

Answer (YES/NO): NO